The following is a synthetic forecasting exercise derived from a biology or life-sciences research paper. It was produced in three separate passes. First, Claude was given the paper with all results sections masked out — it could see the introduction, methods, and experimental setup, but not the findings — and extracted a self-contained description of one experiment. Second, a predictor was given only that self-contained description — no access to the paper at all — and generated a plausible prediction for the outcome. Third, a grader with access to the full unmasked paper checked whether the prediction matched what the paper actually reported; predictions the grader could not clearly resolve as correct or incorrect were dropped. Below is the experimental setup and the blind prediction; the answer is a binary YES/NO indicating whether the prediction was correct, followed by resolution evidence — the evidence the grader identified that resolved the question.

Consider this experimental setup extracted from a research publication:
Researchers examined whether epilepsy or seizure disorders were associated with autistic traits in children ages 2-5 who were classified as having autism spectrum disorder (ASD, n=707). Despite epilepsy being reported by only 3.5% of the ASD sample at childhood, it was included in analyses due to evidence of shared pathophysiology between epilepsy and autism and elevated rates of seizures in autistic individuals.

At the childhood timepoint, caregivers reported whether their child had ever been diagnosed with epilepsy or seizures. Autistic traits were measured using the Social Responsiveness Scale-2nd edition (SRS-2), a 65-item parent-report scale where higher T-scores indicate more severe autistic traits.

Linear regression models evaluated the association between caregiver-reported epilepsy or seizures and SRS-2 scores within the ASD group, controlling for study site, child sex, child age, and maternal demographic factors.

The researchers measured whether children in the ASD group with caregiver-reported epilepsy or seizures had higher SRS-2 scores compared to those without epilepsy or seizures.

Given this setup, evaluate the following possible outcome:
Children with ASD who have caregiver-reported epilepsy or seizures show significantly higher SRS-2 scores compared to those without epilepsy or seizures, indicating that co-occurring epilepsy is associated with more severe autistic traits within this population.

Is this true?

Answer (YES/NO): YES